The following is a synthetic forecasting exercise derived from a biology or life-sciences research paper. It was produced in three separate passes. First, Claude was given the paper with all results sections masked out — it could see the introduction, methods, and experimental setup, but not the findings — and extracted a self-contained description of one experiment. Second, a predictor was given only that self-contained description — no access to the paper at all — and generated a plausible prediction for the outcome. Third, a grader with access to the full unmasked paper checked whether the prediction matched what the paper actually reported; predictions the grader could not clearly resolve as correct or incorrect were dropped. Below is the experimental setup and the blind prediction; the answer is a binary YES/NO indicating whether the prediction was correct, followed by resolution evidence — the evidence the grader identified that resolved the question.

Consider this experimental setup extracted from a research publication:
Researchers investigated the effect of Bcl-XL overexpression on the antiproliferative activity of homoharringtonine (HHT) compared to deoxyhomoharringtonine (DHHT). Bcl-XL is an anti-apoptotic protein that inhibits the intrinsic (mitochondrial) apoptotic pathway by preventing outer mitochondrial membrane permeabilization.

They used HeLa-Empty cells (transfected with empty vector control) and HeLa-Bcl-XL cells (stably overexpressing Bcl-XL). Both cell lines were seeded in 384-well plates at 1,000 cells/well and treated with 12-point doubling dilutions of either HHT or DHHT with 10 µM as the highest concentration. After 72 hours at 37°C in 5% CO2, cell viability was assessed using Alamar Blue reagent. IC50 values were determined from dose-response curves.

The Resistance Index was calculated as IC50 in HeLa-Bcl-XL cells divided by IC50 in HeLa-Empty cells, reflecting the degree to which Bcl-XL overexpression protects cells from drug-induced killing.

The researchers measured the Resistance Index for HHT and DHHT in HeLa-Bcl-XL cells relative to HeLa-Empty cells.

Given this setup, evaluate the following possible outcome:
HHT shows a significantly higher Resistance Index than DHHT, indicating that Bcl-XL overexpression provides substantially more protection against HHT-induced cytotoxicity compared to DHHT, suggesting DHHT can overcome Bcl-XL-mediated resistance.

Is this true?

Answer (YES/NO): NO